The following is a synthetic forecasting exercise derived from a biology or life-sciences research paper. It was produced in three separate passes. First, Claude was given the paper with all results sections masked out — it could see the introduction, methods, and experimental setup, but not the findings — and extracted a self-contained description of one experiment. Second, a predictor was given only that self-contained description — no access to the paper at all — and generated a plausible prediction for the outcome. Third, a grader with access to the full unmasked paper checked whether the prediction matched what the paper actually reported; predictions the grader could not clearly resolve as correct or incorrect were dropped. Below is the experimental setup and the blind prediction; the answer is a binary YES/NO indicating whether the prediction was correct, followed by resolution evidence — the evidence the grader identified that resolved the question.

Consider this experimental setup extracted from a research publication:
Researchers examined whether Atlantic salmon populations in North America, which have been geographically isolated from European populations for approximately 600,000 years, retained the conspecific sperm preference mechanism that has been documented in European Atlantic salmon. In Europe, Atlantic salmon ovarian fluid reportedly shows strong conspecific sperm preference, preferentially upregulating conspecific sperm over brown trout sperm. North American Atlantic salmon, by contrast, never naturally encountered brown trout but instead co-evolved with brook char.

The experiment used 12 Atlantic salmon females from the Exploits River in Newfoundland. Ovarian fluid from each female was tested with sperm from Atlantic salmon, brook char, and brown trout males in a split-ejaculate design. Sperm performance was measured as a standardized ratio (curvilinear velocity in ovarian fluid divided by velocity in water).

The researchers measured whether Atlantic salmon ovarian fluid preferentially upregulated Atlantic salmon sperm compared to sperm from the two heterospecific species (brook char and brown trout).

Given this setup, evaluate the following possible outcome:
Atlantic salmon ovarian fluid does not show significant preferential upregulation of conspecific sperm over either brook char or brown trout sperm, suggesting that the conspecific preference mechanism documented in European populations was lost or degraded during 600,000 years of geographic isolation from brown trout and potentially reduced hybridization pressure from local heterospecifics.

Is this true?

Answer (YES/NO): YES